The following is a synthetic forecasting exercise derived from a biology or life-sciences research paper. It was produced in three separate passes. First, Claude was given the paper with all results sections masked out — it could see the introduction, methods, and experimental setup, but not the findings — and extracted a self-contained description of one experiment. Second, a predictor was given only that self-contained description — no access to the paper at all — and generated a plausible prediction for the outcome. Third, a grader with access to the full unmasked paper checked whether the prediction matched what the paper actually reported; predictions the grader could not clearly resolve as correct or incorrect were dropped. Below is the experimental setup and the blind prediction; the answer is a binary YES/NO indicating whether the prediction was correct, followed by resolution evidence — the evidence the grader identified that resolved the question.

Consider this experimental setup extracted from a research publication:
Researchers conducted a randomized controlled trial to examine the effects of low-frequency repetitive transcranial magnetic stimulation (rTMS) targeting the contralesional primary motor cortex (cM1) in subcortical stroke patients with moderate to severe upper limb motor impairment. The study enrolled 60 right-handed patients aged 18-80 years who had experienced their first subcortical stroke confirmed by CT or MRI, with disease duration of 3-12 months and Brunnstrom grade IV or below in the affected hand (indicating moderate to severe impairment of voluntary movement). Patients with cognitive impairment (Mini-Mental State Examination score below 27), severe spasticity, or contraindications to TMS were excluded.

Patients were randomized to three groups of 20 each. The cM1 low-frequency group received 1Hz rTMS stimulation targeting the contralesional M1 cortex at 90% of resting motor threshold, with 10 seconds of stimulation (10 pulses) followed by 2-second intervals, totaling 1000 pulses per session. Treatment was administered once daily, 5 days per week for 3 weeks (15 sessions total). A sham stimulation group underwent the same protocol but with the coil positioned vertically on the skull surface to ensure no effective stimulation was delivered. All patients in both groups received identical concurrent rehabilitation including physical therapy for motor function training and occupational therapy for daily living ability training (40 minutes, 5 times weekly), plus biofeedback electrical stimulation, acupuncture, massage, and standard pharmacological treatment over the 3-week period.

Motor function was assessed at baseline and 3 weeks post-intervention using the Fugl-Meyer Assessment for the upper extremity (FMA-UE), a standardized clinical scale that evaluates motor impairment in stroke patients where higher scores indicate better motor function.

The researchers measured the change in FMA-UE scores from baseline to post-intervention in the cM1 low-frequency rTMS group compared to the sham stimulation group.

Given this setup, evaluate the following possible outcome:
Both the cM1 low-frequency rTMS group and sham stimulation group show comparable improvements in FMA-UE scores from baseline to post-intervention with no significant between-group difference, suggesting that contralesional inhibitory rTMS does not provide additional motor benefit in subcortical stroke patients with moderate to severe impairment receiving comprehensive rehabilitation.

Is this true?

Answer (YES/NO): YES